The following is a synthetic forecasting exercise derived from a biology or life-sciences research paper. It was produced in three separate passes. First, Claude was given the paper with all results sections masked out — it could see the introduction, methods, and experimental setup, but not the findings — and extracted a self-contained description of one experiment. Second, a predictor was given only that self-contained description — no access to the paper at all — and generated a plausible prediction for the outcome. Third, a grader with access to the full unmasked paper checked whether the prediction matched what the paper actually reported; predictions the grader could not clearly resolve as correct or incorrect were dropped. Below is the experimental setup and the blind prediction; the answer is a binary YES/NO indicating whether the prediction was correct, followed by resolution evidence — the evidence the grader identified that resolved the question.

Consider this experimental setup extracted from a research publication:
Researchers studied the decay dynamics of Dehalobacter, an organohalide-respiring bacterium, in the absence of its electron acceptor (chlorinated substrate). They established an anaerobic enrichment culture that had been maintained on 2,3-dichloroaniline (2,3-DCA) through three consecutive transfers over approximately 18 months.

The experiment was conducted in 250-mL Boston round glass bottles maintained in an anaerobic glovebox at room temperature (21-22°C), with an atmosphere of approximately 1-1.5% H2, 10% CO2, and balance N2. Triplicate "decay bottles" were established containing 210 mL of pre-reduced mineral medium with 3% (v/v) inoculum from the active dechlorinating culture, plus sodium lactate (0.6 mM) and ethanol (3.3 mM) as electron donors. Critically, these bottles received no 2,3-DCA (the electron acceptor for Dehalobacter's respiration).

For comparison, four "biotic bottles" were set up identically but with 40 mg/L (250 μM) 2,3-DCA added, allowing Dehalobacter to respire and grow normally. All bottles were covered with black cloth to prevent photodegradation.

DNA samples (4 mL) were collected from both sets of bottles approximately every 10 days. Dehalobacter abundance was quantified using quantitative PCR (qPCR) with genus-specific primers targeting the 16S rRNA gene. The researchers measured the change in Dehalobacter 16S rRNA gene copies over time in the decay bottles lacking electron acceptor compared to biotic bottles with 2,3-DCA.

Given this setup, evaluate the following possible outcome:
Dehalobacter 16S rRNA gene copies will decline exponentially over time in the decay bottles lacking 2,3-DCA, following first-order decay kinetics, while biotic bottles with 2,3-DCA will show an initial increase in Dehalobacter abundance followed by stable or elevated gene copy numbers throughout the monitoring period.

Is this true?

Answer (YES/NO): YES